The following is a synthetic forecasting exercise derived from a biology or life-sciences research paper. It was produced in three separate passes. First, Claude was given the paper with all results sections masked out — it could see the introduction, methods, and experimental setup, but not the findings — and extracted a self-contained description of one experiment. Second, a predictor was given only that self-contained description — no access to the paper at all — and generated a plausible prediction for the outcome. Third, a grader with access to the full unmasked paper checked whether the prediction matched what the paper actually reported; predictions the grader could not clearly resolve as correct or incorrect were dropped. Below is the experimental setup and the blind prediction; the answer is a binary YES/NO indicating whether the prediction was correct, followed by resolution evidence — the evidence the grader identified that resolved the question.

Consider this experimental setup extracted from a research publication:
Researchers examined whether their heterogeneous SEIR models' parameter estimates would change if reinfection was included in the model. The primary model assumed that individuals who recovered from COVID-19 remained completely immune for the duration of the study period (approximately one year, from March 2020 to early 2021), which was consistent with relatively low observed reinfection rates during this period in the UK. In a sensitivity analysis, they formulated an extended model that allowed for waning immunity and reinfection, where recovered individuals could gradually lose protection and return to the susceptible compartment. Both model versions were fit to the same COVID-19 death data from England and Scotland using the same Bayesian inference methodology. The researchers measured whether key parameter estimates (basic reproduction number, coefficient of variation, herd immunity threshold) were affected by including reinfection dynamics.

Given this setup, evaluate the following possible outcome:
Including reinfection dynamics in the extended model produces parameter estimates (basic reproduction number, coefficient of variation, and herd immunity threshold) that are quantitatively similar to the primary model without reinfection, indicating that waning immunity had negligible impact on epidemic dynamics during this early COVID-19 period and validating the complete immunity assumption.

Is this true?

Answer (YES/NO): YES